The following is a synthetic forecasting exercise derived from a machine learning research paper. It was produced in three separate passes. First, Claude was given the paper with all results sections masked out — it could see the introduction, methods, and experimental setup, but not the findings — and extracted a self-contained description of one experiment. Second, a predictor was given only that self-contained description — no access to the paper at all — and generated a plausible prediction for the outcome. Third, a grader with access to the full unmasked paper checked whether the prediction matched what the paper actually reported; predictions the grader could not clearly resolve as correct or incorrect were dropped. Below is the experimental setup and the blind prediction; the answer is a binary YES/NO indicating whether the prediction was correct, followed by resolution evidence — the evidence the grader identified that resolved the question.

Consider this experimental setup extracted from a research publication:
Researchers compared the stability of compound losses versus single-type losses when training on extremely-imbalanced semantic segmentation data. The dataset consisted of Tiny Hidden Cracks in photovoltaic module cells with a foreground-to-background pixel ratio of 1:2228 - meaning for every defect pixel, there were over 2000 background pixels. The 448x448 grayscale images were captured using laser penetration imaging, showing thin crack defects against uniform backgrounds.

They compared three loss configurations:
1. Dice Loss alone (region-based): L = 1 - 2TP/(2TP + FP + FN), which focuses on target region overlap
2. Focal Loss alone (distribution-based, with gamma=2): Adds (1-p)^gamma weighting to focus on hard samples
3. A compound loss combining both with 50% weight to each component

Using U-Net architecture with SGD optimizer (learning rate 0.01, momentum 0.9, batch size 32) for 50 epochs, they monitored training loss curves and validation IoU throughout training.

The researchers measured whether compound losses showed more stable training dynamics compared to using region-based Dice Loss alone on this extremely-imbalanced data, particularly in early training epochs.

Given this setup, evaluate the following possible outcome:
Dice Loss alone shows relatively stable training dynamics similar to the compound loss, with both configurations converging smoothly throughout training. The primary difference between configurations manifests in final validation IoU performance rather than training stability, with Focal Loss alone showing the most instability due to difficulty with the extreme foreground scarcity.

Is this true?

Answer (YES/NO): NO